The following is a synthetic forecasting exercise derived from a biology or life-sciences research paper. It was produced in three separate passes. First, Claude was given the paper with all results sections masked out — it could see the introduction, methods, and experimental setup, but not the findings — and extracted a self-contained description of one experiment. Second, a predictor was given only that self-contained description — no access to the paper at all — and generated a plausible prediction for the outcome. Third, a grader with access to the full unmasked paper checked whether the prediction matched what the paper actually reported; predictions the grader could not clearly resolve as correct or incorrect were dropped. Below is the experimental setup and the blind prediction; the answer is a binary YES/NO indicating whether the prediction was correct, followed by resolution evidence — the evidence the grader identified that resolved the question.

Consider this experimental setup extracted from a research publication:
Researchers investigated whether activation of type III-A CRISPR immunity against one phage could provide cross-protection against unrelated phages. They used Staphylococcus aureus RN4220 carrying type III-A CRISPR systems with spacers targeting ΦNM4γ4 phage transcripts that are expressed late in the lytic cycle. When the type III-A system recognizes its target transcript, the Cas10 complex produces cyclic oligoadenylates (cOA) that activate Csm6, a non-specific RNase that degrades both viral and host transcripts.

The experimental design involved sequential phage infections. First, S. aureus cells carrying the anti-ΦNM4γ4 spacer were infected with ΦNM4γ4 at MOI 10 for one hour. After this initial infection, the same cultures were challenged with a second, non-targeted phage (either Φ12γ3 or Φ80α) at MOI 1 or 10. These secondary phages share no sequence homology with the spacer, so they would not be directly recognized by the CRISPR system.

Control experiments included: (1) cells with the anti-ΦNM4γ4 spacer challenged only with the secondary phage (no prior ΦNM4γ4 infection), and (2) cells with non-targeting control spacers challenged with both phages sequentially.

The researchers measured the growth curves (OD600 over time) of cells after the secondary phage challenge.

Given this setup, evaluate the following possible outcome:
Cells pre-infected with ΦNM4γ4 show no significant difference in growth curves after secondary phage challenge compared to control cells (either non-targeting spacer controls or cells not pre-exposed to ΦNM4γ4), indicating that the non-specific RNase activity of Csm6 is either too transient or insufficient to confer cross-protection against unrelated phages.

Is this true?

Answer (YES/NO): NO